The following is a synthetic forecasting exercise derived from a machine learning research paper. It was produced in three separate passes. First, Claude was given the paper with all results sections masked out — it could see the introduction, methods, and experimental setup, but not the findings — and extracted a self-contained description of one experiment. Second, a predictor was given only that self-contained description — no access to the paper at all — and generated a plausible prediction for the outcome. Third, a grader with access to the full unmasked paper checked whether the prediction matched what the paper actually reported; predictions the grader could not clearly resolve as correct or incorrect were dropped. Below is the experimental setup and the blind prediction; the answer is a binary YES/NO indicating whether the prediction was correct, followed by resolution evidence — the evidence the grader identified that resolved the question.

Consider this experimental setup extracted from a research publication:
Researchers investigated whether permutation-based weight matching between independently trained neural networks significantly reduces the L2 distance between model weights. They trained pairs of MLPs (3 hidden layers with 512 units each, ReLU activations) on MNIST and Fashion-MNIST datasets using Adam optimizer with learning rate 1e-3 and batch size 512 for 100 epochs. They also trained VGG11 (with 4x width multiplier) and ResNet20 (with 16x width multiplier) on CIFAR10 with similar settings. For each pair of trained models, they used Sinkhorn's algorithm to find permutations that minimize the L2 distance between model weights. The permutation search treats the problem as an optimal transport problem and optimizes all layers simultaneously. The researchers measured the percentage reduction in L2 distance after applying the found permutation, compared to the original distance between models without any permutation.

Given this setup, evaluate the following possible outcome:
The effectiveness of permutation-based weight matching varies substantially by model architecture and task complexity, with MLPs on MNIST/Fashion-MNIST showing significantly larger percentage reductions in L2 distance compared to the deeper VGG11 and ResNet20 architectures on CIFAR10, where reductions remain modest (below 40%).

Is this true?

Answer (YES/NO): YES